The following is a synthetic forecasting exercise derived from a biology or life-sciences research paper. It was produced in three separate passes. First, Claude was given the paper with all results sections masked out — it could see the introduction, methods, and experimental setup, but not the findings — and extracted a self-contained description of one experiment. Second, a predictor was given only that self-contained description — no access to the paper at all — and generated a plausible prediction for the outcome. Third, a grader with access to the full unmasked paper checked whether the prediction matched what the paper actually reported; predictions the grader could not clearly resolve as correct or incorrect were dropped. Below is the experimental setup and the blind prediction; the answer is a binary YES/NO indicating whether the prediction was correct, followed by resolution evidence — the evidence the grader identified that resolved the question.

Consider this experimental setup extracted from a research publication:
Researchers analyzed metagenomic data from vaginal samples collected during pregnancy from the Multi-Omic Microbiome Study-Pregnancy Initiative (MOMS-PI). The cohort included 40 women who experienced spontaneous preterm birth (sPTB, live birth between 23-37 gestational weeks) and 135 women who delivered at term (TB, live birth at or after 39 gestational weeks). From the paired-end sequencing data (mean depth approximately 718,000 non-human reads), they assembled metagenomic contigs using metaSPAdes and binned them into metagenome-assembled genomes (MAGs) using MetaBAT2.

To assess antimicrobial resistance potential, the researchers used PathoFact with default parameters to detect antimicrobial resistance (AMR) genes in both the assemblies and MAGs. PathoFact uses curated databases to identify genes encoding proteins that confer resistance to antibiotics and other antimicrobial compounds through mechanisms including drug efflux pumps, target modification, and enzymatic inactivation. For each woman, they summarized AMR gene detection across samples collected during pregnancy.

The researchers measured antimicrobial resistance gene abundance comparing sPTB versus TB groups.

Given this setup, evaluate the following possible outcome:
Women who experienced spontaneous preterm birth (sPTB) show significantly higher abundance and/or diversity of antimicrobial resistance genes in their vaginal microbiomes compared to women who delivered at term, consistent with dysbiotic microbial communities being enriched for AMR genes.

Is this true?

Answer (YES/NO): YES